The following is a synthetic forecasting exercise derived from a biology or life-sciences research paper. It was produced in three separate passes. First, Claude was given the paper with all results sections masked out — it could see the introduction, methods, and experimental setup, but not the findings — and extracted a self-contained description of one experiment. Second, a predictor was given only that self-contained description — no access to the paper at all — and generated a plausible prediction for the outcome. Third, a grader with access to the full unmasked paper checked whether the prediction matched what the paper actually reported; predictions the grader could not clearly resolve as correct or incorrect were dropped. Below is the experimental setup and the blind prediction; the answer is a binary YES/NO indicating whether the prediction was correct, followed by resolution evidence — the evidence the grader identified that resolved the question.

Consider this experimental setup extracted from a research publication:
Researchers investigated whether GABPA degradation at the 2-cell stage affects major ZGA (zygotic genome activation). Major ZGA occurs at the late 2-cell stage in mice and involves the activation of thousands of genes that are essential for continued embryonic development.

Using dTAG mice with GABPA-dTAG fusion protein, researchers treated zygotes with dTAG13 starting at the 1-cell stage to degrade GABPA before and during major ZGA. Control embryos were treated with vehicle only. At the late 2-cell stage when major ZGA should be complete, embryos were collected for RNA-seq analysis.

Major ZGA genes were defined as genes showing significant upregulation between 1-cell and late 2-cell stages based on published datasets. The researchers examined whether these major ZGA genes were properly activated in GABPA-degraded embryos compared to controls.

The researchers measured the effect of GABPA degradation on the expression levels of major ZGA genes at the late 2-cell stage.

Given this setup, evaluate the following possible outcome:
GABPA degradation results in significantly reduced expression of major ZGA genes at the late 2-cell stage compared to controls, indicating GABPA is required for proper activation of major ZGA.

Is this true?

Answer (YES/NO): YES